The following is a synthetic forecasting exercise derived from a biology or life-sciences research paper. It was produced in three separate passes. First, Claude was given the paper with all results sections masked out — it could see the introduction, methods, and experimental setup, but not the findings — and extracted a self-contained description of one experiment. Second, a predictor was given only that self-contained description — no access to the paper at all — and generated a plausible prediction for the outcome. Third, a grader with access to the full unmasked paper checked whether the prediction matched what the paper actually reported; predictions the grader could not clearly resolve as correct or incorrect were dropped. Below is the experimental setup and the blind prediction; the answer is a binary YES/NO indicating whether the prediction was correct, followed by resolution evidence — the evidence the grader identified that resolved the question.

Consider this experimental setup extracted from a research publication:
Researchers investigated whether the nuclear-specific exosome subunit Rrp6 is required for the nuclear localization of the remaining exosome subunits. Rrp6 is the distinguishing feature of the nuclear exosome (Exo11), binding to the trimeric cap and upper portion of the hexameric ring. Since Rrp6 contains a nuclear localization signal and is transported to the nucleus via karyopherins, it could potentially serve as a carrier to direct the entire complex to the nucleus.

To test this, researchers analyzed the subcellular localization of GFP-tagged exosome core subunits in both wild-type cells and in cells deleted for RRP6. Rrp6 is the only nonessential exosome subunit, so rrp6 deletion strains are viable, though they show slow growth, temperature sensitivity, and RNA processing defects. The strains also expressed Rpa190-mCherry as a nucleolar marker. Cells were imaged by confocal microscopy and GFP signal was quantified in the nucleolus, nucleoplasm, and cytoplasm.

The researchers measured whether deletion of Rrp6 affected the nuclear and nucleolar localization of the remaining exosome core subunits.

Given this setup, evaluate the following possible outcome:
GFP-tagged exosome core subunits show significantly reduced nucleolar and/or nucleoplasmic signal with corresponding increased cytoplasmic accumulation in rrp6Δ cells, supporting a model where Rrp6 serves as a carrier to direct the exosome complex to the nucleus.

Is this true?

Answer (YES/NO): NO